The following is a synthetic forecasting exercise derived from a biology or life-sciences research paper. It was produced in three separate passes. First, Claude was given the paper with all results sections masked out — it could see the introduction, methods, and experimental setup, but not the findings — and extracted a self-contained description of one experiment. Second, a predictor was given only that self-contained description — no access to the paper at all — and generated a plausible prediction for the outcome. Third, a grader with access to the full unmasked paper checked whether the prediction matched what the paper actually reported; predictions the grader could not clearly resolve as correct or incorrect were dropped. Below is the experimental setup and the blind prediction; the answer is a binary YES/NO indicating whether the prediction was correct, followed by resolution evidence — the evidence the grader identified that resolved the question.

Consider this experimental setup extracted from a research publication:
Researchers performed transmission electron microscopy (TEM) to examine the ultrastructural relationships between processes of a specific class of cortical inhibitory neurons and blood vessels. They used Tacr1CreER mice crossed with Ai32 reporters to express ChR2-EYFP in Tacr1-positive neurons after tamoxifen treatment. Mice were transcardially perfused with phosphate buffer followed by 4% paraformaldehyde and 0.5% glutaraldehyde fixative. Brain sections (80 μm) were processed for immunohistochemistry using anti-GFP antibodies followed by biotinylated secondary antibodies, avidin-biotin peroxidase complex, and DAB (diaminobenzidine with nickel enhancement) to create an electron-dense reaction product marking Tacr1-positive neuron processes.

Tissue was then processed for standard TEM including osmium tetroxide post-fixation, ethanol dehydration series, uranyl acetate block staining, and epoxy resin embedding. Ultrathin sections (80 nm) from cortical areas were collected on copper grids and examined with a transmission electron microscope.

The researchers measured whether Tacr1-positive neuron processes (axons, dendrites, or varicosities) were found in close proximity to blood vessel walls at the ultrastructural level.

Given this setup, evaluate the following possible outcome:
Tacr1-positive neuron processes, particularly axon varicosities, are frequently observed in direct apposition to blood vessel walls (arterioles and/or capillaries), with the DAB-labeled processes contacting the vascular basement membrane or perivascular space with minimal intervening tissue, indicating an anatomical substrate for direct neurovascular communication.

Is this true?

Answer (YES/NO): NO